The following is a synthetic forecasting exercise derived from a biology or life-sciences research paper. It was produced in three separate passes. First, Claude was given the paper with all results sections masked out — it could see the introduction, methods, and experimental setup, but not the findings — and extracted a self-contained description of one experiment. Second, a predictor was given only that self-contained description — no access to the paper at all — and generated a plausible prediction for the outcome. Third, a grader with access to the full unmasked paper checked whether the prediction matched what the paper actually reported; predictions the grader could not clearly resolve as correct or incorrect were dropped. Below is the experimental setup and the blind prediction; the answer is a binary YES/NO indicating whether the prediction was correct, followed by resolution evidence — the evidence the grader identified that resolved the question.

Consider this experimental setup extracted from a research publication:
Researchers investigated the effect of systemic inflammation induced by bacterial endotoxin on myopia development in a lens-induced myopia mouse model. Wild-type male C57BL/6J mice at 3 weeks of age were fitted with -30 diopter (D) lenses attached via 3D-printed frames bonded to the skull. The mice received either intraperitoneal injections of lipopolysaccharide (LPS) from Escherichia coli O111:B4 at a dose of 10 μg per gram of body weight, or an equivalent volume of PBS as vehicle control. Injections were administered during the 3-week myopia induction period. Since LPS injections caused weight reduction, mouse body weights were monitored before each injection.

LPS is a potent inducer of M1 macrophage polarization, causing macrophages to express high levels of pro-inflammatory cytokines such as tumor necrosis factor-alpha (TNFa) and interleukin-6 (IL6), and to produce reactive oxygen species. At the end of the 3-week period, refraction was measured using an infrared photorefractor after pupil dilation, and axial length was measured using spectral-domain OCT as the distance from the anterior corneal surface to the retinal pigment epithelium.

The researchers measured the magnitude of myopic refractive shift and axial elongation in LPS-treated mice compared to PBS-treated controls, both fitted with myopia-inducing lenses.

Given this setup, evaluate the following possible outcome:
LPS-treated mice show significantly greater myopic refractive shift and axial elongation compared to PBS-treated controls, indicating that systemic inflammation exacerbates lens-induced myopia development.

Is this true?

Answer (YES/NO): YES